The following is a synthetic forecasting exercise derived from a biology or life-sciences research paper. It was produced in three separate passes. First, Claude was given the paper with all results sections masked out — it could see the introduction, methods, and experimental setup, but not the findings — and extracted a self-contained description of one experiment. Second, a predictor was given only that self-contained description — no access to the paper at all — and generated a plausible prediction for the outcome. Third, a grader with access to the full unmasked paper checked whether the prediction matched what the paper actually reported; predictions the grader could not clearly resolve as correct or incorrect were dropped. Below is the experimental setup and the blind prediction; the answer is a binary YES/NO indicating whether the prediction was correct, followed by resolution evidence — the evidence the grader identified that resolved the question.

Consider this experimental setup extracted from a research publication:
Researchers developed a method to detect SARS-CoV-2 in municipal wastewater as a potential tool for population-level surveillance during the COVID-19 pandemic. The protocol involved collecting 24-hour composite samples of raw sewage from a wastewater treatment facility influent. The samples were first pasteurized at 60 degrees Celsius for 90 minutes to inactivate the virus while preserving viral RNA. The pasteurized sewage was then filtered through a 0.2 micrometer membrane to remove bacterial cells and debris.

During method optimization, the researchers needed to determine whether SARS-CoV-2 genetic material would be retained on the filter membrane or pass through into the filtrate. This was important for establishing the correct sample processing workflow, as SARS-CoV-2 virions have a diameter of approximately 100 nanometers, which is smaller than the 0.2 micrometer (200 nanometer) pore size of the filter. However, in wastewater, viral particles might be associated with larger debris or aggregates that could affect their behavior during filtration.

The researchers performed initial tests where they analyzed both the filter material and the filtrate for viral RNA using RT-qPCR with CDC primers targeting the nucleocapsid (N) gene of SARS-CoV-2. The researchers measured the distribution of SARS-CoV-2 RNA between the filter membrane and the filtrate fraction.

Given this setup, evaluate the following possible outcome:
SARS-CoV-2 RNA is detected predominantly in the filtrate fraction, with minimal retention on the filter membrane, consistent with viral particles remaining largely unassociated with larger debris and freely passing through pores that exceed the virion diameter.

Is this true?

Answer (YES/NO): YES